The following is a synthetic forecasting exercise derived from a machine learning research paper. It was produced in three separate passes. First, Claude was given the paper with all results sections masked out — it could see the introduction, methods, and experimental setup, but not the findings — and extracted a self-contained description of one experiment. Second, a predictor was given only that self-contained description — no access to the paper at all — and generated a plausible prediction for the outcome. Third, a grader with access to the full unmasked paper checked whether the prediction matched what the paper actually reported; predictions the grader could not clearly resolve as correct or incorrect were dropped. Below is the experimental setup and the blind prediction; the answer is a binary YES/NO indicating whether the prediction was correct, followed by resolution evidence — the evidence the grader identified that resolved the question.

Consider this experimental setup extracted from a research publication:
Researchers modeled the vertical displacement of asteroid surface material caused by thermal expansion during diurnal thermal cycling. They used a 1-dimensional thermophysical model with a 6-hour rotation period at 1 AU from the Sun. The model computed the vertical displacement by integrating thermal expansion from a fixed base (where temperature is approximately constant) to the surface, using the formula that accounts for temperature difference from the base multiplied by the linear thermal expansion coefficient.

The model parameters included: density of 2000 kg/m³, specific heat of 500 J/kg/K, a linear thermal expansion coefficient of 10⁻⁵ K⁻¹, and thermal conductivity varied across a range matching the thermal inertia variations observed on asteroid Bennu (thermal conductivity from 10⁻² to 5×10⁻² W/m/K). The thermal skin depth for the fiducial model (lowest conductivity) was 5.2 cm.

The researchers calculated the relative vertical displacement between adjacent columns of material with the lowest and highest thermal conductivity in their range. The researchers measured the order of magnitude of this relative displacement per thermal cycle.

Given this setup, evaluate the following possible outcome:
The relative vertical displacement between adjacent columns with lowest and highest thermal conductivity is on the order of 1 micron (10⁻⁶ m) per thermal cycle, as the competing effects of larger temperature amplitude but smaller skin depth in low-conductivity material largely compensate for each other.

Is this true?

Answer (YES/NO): NO